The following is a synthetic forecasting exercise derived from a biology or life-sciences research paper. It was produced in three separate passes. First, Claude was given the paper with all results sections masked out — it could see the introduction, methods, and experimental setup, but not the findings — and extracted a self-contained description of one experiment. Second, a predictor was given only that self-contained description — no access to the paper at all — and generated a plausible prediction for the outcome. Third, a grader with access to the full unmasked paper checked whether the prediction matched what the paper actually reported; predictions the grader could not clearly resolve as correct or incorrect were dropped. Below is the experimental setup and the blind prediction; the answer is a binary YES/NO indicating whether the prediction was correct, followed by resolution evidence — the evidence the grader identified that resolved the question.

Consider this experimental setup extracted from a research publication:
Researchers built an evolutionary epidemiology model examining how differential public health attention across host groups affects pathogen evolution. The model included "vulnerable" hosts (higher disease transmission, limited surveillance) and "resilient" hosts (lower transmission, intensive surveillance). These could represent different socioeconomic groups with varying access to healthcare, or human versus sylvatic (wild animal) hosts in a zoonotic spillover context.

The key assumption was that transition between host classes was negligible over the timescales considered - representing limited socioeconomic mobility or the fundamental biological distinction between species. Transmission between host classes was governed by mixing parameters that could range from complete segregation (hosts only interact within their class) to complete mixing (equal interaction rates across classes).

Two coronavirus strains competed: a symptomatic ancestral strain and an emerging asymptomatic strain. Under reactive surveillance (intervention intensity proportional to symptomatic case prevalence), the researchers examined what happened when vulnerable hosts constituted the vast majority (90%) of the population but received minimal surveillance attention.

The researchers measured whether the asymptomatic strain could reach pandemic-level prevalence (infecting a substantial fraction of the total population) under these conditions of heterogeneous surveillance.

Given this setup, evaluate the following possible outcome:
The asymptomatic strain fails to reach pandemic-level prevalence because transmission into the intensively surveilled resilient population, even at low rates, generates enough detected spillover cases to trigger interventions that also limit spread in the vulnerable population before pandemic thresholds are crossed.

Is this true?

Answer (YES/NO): NO